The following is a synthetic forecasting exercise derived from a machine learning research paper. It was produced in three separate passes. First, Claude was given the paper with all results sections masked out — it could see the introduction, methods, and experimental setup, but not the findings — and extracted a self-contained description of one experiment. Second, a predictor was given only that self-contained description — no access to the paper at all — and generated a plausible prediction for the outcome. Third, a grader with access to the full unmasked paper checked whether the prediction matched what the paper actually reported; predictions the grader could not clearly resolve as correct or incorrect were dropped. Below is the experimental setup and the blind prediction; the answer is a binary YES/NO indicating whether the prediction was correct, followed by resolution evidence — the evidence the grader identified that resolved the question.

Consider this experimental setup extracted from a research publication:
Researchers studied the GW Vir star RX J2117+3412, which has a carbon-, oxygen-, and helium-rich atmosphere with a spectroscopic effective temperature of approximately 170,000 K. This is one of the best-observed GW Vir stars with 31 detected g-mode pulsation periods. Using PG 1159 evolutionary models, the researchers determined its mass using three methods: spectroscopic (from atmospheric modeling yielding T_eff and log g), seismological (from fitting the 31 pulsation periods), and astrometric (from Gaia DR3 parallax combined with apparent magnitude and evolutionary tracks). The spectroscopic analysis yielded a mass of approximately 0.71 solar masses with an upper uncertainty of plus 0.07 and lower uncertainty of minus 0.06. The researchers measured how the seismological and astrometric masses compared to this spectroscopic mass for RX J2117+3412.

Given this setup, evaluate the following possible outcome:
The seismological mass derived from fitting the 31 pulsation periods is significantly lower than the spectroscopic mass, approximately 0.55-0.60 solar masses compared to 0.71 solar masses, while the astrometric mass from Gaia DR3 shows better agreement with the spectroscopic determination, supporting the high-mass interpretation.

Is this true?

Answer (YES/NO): NO